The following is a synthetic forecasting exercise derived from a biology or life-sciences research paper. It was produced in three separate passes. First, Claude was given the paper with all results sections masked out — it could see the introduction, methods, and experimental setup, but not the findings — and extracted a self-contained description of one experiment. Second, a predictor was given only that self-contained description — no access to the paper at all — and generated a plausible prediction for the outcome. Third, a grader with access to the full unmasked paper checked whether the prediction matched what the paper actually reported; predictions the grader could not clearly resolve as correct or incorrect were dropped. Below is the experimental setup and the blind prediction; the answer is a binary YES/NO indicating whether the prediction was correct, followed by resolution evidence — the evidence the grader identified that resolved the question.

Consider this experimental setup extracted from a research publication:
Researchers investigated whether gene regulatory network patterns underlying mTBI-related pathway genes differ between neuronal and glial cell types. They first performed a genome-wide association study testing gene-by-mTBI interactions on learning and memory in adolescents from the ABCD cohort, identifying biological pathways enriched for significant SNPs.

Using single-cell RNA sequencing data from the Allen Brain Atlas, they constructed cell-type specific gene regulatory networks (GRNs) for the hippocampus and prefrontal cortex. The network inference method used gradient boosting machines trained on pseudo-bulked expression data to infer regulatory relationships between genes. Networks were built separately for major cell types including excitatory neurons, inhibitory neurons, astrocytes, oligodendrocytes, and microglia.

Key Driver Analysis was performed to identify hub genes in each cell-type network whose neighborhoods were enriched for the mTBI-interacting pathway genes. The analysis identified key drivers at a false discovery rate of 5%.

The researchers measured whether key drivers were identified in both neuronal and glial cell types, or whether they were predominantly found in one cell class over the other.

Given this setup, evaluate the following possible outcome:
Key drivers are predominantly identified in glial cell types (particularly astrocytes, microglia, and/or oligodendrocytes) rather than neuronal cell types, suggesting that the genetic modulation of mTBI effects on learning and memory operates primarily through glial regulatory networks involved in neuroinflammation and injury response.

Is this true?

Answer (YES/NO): NO